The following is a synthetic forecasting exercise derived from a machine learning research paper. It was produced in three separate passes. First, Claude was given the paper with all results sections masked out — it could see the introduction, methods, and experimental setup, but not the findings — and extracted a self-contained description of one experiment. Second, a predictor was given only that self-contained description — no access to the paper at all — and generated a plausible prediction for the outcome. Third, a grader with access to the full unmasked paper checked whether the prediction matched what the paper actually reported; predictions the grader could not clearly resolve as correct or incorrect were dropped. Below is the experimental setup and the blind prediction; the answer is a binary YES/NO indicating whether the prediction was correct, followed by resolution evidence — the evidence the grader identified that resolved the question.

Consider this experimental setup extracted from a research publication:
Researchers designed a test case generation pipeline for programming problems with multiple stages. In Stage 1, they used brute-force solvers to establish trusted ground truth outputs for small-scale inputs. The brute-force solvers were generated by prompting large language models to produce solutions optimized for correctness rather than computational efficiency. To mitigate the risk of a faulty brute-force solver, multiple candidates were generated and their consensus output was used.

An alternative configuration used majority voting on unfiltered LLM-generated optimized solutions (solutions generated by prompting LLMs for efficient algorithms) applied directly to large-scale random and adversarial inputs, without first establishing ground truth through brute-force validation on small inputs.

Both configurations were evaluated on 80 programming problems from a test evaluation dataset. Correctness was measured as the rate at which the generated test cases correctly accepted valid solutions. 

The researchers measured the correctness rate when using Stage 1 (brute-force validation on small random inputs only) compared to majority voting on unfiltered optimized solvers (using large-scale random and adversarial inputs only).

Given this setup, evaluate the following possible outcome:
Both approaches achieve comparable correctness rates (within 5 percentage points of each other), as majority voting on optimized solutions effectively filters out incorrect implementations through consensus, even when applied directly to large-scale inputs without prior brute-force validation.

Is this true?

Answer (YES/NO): NO